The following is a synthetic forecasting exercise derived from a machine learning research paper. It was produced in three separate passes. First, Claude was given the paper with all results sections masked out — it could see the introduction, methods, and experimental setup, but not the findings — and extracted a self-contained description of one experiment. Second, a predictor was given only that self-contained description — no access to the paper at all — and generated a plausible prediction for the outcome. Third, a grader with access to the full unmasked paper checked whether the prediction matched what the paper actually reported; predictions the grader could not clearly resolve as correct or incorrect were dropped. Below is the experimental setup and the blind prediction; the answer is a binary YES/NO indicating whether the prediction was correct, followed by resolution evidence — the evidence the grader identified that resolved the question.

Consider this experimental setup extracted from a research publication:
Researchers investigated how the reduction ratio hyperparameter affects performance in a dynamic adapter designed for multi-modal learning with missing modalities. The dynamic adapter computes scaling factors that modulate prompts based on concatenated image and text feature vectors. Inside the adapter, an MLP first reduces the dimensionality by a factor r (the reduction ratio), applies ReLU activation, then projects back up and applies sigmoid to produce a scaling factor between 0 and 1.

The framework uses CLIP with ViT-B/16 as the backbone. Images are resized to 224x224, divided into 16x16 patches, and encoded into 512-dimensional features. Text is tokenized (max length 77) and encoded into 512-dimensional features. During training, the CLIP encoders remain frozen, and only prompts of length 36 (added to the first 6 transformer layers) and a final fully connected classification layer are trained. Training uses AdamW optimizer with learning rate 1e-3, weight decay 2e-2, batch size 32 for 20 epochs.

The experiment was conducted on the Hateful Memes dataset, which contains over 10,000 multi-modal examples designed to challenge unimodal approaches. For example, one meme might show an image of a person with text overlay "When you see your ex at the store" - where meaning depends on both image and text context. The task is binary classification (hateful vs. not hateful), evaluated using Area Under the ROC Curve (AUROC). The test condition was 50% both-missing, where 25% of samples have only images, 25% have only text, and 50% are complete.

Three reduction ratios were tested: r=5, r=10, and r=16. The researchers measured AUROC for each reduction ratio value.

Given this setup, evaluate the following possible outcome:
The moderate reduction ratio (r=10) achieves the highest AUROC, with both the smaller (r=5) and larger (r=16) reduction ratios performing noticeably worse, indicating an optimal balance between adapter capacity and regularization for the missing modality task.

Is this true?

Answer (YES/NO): NO